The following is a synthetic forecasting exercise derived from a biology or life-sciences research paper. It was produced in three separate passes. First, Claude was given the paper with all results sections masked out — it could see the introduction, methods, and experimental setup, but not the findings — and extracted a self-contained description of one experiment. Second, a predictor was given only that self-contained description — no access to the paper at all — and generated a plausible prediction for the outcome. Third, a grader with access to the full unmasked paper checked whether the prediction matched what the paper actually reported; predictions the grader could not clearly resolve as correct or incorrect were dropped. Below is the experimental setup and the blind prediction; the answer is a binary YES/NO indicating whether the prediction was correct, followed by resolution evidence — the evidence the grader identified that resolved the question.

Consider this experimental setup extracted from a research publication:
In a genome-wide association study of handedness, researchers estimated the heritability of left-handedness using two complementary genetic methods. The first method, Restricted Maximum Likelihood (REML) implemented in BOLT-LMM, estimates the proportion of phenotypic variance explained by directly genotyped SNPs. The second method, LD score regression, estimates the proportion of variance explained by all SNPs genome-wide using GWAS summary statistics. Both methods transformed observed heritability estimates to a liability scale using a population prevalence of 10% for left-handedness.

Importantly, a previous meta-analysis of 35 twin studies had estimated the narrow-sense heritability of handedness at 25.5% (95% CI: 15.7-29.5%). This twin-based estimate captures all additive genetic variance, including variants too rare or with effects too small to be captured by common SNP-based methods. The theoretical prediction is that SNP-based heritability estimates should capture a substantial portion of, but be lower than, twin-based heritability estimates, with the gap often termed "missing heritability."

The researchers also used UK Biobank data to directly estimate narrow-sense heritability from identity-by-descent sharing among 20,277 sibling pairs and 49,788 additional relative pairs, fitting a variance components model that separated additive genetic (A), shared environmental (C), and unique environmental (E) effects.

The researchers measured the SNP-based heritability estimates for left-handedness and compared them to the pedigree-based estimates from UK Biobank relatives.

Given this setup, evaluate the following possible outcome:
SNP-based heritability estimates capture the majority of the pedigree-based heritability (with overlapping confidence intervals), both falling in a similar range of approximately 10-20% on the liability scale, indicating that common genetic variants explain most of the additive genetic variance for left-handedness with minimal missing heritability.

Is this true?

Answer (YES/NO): NO